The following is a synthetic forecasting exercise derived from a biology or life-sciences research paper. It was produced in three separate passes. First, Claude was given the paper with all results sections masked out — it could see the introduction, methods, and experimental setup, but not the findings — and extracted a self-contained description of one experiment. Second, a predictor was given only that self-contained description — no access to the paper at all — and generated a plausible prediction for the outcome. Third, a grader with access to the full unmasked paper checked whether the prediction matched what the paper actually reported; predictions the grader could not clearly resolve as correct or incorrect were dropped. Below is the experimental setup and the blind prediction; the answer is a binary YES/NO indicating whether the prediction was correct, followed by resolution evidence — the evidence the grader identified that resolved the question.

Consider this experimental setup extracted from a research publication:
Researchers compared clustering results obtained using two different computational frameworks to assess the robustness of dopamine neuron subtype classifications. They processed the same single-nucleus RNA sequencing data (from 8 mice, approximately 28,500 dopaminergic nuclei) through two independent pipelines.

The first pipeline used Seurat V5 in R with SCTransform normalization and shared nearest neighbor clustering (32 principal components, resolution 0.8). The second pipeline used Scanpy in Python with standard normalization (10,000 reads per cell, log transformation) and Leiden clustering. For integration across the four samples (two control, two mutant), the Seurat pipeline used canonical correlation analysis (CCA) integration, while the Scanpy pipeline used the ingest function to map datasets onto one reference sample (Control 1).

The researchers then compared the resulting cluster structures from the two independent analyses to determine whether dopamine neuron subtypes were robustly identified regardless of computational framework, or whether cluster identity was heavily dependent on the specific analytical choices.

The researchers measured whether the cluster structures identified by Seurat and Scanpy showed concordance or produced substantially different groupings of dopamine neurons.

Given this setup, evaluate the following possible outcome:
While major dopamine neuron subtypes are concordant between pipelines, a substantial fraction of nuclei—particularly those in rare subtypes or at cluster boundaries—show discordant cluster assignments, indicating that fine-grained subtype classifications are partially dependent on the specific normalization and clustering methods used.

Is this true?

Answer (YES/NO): NO